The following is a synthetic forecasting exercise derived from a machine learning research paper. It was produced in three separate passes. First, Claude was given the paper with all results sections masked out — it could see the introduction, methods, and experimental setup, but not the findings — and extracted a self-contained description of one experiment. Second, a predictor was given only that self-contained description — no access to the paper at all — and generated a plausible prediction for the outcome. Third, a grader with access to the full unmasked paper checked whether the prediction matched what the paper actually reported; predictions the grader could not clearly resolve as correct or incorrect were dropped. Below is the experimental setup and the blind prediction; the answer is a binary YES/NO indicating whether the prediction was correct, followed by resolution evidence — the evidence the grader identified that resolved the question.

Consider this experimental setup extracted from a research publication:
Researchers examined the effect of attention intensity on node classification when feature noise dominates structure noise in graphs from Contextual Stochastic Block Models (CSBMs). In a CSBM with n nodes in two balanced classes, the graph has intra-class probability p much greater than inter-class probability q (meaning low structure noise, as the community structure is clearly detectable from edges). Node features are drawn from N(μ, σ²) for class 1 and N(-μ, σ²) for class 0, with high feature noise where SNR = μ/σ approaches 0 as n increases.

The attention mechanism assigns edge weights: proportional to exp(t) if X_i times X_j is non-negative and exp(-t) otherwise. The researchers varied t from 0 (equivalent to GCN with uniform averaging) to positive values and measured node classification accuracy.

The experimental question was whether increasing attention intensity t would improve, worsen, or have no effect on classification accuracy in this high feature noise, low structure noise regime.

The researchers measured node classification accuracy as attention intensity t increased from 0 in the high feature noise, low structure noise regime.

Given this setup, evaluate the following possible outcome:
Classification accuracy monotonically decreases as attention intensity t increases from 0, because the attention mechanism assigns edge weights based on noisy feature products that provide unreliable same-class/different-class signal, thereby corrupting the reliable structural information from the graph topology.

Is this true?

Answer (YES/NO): YES